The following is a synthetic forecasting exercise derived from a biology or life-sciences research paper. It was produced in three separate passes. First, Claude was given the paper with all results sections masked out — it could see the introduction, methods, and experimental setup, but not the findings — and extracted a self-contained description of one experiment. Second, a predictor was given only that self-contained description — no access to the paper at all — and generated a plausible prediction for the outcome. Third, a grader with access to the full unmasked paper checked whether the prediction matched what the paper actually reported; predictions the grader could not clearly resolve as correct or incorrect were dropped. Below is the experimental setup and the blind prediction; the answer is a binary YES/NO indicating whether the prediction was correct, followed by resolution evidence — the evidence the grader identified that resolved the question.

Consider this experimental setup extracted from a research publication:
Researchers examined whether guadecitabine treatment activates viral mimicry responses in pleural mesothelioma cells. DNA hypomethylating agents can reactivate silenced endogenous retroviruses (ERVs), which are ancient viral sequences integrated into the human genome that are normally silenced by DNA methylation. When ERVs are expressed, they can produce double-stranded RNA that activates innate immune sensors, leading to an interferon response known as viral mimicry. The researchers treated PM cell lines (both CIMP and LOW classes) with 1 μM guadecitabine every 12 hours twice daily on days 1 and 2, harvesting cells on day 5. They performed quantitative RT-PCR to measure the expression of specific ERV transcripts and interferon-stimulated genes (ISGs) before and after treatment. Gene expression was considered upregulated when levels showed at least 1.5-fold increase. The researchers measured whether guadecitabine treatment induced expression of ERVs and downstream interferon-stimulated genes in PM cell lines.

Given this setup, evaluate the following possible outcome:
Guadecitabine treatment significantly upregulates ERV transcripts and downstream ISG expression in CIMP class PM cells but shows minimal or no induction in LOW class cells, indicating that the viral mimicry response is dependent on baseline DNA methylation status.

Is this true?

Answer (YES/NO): NO